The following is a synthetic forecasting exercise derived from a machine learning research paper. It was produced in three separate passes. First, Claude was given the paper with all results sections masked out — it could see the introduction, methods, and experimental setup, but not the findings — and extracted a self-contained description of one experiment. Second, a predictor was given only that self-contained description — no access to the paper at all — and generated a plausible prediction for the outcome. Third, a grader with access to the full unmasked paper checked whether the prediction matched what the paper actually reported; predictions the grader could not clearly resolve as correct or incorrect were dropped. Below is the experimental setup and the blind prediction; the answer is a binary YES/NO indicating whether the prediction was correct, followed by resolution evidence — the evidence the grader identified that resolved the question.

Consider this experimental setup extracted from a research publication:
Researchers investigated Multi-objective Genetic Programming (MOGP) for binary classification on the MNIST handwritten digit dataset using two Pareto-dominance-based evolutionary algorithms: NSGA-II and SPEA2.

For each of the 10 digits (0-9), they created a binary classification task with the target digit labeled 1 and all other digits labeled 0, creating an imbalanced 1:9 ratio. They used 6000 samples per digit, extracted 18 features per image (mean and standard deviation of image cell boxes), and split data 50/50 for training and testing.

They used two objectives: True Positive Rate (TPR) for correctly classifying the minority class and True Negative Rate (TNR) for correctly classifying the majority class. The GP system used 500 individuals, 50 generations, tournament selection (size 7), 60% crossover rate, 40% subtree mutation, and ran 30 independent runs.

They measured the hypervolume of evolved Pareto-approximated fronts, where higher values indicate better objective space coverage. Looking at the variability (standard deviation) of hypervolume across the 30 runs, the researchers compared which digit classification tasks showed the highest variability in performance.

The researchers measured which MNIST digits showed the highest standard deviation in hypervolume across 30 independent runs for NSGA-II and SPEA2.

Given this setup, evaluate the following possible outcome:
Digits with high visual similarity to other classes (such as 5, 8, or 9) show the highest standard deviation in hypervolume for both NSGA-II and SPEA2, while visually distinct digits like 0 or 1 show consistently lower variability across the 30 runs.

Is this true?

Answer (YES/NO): NO